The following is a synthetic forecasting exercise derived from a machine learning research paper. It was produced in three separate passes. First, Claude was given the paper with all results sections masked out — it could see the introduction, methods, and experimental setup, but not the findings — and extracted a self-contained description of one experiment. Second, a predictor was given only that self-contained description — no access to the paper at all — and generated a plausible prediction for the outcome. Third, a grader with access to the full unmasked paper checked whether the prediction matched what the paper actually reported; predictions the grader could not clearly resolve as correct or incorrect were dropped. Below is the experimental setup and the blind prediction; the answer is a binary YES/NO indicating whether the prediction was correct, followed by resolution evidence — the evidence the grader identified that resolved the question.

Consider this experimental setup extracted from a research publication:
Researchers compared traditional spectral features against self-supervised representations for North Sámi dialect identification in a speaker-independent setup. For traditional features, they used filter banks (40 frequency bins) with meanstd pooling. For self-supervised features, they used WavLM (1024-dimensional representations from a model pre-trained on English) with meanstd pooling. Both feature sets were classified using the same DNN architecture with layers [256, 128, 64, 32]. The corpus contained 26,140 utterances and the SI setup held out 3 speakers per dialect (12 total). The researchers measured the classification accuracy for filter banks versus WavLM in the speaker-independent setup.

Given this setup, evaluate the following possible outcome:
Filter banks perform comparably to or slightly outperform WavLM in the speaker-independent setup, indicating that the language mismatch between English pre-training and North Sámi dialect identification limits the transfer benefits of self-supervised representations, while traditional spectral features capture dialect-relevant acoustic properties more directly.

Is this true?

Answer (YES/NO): NO